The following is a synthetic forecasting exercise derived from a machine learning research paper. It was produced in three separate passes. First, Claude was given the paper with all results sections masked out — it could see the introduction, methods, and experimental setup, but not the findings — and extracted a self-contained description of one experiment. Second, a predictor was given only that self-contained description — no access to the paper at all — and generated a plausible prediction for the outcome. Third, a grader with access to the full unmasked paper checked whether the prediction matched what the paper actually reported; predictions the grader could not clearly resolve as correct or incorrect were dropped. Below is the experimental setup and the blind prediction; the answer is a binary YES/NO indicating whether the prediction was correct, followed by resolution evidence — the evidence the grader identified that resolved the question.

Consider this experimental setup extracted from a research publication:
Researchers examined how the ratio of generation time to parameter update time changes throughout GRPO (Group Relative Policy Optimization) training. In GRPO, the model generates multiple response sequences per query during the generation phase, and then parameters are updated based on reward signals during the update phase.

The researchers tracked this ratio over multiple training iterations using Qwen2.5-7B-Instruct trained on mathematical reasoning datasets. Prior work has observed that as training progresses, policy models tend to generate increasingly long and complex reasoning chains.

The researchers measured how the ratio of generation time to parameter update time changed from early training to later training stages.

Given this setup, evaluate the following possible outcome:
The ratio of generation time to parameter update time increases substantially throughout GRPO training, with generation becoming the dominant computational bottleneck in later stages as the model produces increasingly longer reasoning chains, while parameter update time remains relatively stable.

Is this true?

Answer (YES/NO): NO